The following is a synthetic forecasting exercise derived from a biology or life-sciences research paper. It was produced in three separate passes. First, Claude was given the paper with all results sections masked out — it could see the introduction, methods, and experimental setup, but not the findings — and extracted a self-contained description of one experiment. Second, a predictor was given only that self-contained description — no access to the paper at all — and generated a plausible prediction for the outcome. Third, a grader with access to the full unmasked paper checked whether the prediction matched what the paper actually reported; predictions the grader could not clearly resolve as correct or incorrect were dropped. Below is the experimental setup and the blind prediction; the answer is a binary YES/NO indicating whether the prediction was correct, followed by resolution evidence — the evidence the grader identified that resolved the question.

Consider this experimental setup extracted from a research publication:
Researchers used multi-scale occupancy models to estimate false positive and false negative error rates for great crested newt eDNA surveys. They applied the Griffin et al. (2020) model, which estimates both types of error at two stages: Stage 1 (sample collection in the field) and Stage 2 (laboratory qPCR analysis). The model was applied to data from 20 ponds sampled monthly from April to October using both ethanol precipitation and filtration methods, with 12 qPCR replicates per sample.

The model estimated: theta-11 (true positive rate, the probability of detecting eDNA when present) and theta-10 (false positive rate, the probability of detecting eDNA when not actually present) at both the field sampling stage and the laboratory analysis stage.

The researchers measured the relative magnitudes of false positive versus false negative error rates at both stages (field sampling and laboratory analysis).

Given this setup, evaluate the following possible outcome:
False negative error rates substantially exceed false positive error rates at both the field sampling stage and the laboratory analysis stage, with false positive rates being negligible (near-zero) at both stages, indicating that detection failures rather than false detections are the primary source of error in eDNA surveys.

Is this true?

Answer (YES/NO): NO